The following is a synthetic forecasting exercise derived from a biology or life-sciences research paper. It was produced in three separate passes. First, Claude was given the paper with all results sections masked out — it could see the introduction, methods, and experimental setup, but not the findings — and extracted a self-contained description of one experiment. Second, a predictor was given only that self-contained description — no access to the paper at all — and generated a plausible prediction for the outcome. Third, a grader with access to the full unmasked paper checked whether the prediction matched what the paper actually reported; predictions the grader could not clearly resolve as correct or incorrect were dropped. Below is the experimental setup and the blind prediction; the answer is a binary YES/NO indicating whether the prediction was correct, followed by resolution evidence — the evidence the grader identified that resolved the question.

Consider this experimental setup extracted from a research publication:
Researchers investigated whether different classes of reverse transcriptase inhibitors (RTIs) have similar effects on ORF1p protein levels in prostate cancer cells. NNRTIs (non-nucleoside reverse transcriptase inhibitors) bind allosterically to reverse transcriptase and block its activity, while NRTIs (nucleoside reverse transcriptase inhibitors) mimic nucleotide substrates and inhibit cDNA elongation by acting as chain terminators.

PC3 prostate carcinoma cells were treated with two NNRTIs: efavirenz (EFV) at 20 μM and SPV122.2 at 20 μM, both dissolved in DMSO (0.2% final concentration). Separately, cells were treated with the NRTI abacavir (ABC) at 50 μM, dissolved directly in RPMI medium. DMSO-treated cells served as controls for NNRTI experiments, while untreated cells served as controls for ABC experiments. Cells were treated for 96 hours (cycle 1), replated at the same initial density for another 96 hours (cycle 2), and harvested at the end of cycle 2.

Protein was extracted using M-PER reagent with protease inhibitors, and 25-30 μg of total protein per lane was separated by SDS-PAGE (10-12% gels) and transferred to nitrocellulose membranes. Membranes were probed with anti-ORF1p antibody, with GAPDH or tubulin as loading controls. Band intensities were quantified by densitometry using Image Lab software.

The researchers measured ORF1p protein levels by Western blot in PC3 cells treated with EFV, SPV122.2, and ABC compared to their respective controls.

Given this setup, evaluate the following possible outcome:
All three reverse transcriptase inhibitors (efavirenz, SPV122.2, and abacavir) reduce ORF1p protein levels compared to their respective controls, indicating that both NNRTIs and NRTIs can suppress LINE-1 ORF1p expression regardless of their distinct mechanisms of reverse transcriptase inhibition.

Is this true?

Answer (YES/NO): NO